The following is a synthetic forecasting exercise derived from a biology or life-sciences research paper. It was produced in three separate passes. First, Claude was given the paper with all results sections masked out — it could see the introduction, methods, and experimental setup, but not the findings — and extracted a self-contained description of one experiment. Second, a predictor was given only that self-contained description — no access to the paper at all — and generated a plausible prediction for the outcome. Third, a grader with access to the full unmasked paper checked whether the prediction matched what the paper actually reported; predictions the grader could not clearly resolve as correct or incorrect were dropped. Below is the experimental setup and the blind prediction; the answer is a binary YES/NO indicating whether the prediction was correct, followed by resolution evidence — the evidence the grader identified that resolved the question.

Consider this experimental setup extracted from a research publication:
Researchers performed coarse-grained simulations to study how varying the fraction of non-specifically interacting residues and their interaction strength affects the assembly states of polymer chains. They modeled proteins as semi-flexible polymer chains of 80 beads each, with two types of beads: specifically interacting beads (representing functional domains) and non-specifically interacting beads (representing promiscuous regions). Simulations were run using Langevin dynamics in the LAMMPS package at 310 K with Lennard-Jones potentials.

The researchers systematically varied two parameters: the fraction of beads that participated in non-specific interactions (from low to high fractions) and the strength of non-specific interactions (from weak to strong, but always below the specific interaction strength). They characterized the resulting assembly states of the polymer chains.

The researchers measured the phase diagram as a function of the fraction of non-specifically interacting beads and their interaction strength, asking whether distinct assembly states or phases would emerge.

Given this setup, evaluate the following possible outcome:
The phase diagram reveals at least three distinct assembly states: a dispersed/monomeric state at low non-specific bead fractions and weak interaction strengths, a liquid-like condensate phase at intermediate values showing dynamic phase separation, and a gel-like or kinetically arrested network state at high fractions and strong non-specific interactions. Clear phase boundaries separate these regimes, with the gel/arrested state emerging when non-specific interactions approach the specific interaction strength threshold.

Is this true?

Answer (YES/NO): NO